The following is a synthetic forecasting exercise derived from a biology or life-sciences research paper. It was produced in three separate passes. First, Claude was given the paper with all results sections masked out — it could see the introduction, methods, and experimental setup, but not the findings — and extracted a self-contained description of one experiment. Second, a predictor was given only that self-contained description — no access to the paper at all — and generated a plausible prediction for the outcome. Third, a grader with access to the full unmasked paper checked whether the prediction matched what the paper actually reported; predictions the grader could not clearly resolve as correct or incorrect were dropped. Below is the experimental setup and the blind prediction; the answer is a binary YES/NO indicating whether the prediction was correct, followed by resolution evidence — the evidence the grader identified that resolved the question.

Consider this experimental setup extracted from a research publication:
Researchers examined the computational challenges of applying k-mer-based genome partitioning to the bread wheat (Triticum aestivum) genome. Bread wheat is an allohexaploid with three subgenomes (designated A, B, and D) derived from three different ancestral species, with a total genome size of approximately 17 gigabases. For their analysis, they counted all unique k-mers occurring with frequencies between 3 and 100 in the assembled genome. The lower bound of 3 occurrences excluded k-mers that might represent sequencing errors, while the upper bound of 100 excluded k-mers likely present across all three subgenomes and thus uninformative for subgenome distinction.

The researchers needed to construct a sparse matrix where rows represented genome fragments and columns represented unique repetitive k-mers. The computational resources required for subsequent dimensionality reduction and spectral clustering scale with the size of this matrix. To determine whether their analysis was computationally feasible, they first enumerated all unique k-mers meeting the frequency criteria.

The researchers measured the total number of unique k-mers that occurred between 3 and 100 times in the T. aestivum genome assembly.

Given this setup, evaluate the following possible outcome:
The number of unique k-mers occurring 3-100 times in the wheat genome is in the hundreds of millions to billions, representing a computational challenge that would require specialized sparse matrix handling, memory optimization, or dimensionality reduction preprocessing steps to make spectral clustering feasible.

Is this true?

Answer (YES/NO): YES